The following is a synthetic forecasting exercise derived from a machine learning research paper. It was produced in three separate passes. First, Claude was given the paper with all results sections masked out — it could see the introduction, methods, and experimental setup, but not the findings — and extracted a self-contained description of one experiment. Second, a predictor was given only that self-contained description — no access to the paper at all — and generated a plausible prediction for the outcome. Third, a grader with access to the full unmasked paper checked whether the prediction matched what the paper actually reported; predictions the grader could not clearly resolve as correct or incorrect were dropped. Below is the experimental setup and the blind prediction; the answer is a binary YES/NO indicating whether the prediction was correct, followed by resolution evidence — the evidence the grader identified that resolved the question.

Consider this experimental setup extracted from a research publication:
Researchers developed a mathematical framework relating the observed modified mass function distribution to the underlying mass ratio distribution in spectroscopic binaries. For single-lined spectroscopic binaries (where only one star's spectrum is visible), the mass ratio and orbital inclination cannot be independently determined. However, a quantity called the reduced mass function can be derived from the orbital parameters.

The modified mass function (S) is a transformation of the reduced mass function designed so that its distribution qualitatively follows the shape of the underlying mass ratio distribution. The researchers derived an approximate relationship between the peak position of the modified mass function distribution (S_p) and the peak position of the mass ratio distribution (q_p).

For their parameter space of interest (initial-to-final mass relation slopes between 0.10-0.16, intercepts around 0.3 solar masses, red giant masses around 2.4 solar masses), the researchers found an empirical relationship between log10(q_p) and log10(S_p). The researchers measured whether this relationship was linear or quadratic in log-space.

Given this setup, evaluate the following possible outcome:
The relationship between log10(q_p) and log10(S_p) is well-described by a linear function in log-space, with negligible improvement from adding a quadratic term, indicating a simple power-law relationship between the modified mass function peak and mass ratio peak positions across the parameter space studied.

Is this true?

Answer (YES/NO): NO